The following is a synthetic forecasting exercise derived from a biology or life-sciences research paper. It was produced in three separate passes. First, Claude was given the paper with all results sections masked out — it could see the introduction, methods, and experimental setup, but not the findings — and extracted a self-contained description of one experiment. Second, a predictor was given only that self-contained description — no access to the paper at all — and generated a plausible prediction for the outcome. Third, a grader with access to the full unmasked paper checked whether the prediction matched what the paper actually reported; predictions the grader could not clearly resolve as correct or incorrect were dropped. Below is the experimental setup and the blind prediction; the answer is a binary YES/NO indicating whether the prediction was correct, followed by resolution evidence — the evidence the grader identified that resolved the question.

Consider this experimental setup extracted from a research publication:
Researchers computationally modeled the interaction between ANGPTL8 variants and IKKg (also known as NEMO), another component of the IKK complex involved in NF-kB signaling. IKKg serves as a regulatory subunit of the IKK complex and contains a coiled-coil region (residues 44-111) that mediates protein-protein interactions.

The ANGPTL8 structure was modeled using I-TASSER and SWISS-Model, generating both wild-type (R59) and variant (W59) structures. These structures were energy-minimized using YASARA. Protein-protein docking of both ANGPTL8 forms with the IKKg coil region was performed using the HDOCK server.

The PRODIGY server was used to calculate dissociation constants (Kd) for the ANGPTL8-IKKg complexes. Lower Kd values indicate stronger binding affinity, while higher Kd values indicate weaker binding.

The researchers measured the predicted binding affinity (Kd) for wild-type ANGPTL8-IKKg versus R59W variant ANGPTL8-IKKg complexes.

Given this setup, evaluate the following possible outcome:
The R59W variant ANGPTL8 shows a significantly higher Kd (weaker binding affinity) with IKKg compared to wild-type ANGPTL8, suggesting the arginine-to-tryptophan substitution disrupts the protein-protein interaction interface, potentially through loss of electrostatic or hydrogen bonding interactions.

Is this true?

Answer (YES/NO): YES